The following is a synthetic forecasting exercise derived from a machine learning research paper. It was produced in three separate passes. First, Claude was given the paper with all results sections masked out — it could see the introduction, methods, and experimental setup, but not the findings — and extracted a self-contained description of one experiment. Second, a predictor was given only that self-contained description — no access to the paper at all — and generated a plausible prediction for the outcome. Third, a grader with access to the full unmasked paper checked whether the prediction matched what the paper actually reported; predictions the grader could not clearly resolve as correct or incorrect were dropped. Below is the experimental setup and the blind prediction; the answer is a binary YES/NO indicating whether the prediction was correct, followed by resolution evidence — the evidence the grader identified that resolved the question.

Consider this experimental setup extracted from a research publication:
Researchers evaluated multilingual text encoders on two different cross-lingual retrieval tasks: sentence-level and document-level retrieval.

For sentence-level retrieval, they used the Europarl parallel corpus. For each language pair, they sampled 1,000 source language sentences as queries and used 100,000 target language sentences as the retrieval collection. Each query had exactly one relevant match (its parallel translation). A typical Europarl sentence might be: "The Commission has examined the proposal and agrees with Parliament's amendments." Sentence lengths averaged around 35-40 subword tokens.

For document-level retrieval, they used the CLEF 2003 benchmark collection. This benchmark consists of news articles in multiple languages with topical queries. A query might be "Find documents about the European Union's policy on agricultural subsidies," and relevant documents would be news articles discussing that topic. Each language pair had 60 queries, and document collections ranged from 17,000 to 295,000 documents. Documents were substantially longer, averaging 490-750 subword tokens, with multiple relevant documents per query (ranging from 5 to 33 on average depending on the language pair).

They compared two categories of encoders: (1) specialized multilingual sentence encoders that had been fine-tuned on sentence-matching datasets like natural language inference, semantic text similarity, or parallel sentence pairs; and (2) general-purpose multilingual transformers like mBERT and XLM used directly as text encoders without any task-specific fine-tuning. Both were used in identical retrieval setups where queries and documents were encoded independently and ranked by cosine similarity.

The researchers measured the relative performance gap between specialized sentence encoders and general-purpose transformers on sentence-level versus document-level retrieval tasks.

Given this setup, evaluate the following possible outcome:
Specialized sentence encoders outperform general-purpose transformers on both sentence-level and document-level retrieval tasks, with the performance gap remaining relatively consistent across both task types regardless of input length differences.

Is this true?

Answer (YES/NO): NO